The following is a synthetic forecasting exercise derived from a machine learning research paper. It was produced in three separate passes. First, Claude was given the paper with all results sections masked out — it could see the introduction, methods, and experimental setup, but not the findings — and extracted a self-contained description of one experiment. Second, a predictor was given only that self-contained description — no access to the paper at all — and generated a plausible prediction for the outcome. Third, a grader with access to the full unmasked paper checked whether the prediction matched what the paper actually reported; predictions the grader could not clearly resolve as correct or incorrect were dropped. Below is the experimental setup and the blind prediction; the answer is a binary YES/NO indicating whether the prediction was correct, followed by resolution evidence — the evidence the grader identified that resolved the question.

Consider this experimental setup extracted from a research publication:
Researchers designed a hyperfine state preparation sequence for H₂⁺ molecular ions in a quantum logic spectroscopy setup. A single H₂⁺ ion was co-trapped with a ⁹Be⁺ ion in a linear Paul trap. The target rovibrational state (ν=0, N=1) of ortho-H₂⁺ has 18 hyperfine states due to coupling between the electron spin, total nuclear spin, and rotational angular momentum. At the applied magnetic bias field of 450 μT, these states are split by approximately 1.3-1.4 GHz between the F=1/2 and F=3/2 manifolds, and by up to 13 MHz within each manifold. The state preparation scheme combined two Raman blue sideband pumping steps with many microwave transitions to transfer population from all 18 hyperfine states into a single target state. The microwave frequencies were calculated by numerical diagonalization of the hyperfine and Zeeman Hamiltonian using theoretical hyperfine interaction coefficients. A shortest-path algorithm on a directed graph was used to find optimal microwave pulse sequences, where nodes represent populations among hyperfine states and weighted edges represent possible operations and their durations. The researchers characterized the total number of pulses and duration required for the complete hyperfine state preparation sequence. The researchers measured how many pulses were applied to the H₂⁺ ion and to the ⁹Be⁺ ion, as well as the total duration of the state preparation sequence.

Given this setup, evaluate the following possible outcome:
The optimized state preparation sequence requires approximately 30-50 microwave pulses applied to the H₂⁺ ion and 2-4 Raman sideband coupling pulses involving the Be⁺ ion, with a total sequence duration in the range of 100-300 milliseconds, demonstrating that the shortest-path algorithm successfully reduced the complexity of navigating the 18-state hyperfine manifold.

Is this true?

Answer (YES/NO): NO